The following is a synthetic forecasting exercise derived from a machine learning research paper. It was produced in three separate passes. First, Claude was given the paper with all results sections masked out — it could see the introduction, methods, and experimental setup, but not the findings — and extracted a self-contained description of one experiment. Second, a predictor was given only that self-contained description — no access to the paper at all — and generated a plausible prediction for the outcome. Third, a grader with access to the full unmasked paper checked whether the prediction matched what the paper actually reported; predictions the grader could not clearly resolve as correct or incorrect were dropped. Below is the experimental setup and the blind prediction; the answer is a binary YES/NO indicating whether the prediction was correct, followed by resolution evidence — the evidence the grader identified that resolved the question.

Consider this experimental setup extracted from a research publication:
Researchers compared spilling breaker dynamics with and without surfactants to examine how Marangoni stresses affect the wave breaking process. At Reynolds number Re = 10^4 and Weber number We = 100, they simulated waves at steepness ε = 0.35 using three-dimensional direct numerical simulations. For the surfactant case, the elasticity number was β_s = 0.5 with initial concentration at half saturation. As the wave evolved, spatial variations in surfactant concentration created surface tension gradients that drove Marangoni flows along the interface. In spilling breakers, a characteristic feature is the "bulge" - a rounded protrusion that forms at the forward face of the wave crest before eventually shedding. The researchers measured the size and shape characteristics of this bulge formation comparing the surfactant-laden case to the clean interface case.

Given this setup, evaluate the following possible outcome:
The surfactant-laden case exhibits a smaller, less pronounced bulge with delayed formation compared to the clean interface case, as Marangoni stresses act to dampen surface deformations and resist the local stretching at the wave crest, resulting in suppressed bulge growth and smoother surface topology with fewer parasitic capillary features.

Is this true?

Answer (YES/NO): NO